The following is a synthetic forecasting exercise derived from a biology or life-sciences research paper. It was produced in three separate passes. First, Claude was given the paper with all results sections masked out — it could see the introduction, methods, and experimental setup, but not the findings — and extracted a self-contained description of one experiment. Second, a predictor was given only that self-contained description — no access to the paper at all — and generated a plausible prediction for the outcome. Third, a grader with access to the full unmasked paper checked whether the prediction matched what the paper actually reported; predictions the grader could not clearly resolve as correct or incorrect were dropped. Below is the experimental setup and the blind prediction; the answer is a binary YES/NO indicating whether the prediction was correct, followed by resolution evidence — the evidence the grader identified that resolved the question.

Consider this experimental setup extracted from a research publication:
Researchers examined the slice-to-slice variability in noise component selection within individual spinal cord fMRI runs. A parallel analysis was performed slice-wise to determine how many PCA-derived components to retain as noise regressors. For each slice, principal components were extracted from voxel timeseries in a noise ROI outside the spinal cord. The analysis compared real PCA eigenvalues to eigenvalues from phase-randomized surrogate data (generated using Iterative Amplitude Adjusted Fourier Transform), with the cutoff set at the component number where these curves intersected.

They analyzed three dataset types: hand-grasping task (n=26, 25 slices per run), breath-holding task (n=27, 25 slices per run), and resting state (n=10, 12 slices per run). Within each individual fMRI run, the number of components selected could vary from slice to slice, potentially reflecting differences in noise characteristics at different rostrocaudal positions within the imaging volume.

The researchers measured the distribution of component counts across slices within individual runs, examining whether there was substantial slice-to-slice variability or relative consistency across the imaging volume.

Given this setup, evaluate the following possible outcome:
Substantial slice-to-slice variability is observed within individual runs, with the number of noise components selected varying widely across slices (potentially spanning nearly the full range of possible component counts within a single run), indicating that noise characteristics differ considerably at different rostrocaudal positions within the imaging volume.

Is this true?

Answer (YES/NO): NO